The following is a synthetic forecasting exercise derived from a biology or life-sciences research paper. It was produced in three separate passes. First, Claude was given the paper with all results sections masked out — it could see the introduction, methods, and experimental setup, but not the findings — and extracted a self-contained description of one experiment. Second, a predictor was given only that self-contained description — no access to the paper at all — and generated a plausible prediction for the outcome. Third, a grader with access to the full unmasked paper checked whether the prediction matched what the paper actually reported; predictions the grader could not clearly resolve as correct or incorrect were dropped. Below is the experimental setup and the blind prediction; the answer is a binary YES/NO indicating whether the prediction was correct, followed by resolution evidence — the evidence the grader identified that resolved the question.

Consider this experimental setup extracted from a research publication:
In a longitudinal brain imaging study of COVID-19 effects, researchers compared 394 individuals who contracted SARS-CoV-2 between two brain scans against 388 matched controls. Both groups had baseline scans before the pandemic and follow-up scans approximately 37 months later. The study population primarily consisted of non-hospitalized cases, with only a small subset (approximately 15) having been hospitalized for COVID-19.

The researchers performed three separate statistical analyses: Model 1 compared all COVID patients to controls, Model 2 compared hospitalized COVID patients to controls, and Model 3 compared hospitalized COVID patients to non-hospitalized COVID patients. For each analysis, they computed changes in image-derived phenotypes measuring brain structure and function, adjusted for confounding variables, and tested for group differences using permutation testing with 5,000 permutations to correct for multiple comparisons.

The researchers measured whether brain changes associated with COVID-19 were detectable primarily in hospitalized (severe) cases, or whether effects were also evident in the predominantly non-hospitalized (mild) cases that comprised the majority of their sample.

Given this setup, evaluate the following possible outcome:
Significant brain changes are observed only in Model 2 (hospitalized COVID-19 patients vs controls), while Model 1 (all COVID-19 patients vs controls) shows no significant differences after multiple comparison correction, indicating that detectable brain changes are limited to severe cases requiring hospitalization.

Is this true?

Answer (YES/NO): NO